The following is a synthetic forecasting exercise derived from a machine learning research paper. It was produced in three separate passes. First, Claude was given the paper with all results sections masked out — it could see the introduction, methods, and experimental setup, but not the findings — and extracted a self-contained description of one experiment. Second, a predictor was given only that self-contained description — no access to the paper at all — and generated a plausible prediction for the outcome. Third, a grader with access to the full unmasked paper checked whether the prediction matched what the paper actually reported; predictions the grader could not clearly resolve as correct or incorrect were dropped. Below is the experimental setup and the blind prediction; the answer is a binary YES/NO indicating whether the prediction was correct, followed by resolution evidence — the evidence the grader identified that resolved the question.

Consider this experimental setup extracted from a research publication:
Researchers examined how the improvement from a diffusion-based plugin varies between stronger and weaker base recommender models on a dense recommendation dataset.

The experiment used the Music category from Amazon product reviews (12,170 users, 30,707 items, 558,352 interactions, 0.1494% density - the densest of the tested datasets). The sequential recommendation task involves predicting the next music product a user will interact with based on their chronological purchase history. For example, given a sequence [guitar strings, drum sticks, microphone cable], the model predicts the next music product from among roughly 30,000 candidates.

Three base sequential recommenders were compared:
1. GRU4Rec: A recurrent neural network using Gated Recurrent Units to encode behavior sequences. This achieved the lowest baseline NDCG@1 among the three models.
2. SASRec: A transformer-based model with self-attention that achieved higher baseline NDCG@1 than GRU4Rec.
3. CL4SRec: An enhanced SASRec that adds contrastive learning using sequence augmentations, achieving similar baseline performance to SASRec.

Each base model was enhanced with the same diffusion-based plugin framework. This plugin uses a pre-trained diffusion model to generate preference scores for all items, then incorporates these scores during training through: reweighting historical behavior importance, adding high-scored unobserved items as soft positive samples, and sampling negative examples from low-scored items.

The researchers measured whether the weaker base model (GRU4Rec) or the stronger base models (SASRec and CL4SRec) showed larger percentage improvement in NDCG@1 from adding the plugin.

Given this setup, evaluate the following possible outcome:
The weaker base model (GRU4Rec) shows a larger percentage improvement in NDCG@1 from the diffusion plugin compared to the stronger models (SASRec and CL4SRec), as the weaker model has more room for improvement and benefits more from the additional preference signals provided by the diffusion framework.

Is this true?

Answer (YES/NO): YES